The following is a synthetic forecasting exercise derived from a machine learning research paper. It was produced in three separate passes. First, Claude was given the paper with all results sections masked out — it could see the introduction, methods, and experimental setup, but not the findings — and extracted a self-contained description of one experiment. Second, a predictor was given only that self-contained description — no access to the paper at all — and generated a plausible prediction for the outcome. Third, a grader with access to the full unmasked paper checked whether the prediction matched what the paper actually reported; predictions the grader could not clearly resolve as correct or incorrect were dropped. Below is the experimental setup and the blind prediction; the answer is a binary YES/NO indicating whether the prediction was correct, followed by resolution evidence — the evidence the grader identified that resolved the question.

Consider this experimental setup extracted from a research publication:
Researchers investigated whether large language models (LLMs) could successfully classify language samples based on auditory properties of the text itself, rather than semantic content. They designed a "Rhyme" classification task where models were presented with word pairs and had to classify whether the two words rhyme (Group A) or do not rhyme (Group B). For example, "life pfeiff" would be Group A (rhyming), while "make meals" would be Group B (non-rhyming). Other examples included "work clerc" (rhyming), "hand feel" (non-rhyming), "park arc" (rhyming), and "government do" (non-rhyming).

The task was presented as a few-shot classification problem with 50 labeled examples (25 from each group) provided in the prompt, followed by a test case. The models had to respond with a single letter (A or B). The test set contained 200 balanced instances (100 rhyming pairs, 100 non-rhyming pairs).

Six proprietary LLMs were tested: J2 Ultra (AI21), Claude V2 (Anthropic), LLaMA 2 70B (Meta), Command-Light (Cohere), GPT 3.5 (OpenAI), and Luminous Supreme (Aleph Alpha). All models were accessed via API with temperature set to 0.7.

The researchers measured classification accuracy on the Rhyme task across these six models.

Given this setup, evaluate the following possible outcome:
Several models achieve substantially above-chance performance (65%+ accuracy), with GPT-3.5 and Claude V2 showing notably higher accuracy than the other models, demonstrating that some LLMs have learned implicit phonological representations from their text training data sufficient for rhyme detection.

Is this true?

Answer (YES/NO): NO